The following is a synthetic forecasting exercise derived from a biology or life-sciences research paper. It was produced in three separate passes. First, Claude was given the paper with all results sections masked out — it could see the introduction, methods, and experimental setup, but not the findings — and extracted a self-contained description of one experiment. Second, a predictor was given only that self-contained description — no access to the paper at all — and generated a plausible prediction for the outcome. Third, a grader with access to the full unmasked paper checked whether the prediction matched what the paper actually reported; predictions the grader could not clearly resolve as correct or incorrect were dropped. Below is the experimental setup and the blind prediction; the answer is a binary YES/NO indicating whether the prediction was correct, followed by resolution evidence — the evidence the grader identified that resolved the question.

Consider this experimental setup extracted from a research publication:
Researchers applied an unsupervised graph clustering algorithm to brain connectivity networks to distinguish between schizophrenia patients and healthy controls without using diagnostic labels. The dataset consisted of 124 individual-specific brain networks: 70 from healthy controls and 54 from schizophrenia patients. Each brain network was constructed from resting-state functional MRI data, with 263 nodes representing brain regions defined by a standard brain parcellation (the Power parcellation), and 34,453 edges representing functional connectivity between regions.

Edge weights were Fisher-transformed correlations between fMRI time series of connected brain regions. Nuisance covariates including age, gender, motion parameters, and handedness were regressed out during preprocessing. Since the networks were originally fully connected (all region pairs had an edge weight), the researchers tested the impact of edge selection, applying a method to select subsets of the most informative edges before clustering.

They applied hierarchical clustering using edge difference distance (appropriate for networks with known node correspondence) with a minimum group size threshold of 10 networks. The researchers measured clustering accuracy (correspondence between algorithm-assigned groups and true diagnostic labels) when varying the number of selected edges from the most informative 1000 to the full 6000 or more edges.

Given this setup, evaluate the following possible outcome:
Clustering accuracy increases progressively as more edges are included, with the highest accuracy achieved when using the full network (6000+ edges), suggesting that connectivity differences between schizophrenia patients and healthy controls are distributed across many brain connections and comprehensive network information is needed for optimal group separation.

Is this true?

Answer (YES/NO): NO